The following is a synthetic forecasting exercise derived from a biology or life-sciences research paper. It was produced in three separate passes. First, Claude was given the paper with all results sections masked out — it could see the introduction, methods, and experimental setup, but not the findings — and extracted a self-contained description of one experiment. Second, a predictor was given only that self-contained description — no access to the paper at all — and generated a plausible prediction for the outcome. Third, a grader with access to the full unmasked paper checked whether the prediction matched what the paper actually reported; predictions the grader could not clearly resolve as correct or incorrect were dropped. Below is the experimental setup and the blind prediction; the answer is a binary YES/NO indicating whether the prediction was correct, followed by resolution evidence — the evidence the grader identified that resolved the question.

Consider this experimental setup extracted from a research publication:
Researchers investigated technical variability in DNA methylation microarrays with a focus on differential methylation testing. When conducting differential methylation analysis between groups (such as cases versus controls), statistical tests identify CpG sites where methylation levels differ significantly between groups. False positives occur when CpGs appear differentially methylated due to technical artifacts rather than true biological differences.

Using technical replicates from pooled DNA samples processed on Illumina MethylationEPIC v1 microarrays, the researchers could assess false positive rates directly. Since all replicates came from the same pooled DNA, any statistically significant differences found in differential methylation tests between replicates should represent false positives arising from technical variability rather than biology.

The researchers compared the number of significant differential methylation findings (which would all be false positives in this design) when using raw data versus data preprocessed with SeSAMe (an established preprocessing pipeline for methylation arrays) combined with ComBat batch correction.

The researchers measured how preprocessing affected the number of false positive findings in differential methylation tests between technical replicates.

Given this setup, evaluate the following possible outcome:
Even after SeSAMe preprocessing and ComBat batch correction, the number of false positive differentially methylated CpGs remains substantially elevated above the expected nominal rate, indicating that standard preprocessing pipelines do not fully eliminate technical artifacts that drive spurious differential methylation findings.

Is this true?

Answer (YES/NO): NO